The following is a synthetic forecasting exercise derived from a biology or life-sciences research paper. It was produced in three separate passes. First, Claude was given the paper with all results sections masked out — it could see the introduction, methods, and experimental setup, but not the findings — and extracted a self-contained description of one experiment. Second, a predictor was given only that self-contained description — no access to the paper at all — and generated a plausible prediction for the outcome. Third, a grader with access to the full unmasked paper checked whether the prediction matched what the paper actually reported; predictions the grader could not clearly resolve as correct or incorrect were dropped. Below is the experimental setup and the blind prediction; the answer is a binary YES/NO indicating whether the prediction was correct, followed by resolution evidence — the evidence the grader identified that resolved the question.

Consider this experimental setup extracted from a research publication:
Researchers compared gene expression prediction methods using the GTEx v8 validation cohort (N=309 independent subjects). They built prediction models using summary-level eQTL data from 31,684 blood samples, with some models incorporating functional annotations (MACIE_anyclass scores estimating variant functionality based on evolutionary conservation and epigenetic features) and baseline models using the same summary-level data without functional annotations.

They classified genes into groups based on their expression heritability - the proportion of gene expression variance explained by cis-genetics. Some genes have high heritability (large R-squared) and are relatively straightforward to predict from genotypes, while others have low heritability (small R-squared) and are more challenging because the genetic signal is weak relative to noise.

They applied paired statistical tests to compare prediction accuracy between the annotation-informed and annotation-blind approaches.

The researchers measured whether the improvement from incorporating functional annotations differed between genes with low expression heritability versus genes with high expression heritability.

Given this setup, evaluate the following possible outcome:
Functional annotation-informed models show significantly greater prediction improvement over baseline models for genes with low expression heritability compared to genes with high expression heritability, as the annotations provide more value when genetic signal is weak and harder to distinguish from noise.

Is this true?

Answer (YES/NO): YES